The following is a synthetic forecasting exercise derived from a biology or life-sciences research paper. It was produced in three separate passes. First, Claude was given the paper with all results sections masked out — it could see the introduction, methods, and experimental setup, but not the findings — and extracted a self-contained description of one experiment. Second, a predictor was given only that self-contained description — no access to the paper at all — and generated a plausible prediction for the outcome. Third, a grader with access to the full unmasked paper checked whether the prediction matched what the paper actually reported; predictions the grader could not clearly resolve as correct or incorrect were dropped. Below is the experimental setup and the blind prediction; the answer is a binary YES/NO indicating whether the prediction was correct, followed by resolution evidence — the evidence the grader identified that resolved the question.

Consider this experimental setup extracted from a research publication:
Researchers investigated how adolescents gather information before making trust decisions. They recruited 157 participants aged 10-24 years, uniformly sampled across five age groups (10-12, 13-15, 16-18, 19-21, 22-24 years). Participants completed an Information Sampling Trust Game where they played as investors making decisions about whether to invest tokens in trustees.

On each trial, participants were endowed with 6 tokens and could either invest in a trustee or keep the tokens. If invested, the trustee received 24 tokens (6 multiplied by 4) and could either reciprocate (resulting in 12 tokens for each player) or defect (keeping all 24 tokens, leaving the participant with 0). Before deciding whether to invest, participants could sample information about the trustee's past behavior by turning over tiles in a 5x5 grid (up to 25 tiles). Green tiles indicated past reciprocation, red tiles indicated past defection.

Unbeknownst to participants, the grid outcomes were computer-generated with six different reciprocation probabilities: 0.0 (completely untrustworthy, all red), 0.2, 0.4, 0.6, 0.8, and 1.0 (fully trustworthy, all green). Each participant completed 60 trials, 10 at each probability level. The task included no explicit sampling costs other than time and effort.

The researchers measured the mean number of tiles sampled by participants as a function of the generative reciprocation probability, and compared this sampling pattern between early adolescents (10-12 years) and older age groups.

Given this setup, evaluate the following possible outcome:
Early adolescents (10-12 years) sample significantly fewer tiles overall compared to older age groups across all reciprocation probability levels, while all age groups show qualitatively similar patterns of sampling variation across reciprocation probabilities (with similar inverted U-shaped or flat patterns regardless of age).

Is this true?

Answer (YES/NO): NO